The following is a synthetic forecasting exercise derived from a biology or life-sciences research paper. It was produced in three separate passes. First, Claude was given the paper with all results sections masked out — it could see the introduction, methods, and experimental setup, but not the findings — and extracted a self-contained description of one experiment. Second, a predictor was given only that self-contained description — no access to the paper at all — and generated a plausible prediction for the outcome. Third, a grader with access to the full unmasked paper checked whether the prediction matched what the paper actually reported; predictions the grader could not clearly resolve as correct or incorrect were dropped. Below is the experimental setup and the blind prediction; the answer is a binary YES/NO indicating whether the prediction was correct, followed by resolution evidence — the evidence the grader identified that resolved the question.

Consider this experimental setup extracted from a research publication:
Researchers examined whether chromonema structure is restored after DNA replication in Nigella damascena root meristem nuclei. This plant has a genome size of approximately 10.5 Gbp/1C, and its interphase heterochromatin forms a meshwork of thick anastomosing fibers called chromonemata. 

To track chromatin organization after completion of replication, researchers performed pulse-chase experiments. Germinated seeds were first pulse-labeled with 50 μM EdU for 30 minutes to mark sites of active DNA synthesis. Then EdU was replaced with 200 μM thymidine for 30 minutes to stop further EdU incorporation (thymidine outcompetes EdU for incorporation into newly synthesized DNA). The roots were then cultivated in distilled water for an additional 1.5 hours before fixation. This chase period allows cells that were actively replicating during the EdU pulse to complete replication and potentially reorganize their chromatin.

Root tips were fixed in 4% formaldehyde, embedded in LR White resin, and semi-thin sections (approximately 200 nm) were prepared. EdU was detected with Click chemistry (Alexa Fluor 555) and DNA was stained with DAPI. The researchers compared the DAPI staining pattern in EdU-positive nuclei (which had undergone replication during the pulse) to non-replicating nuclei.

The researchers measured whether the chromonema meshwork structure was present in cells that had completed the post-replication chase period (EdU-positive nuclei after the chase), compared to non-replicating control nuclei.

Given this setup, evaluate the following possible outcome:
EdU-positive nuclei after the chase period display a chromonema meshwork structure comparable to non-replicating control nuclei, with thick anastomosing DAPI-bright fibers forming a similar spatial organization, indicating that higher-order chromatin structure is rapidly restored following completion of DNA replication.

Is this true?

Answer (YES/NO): YES